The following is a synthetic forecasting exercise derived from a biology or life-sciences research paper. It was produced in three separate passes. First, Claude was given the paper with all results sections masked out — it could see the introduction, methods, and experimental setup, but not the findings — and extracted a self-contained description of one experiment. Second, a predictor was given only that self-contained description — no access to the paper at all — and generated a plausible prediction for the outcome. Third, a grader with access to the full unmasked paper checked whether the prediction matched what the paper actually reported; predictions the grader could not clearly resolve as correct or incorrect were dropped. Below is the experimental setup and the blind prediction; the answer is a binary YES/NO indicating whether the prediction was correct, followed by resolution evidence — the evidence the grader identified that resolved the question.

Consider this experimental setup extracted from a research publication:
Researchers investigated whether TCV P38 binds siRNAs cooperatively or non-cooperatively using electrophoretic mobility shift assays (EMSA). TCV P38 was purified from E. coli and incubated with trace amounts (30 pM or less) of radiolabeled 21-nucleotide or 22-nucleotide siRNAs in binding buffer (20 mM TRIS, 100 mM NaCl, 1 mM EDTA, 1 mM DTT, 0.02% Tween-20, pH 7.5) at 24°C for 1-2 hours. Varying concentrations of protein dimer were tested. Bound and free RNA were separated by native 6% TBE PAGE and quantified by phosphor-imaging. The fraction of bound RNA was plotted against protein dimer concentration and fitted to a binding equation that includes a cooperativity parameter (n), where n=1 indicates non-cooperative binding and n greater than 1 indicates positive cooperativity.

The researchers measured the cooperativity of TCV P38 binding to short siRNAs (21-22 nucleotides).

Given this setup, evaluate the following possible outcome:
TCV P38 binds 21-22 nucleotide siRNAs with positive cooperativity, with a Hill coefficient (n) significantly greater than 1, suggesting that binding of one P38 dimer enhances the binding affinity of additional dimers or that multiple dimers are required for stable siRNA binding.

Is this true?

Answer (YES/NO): NO